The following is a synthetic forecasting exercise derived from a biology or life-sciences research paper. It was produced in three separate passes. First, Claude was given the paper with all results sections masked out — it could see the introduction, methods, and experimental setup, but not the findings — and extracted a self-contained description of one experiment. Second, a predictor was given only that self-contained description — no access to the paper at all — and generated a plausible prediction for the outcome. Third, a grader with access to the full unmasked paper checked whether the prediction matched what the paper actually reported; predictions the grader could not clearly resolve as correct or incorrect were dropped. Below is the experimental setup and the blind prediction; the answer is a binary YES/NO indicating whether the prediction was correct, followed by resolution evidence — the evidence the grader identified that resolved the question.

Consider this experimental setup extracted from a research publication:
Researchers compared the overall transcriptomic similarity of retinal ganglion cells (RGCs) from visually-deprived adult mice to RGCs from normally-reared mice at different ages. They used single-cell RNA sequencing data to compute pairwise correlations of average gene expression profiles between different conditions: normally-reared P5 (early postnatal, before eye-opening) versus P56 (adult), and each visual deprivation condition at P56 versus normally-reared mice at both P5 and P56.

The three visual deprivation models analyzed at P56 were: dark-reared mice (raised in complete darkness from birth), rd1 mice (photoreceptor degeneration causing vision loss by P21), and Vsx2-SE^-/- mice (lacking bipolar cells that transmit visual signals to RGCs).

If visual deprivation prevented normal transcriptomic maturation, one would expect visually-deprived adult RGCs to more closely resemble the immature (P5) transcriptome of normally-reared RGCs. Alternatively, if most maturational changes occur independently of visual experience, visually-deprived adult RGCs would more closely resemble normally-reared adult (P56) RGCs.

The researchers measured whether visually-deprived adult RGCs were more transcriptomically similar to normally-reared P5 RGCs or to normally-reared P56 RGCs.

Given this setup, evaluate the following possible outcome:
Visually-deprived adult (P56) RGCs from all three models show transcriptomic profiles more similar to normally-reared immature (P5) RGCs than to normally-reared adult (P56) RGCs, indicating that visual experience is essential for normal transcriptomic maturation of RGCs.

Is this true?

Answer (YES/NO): NO